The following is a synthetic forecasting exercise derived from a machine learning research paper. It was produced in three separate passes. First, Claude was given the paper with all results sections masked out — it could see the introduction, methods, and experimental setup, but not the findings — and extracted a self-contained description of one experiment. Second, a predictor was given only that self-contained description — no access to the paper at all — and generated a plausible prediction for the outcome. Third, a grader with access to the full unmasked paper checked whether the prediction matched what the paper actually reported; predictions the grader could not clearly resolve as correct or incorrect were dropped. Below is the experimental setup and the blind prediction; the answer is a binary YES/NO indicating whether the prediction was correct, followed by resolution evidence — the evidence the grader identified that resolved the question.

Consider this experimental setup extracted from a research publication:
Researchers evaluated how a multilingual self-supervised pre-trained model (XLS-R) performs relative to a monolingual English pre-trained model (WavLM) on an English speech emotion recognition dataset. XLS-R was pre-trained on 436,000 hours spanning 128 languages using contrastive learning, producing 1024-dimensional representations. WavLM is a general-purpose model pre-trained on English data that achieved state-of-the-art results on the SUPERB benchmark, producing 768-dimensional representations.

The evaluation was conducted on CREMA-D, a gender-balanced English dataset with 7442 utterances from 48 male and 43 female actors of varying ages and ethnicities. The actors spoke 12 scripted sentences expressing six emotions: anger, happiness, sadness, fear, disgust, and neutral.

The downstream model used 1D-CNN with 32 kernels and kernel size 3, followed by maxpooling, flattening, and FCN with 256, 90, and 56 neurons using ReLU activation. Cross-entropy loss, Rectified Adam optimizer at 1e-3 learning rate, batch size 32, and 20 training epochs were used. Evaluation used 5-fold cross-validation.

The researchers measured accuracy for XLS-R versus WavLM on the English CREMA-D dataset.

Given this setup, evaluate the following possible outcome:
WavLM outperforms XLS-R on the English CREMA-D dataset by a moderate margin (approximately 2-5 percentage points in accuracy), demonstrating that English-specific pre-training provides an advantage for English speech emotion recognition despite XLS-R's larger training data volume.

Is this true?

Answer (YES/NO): NO